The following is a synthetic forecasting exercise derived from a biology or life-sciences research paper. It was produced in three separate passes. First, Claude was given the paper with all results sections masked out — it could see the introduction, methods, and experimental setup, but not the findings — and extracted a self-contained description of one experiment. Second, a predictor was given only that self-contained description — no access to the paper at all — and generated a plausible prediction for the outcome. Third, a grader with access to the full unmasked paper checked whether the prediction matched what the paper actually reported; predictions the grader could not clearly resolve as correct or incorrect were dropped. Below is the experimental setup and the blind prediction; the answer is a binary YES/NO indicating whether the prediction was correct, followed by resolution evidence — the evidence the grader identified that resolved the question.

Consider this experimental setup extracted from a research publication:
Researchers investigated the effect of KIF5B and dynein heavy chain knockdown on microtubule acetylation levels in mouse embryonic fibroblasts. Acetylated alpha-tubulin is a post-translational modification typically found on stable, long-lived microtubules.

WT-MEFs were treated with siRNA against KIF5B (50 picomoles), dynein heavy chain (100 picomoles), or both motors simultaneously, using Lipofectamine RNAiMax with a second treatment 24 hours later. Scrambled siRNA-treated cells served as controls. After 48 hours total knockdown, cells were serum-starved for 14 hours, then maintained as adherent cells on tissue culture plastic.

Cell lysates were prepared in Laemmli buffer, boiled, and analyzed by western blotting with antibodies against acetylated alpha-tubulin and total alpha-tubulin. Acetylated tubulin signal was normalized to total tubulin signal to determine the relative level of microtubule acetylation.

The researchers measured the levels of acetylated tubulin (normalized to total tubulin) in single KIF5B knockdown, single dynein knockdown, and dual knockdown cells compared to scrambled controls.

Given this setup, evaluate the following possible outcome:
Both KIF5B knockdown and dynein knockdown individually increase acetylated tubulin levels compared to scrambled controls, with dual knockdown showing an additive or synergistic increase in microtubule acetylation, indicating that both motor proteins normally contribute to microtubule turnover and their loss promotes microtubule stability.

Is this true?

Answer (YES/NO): NO